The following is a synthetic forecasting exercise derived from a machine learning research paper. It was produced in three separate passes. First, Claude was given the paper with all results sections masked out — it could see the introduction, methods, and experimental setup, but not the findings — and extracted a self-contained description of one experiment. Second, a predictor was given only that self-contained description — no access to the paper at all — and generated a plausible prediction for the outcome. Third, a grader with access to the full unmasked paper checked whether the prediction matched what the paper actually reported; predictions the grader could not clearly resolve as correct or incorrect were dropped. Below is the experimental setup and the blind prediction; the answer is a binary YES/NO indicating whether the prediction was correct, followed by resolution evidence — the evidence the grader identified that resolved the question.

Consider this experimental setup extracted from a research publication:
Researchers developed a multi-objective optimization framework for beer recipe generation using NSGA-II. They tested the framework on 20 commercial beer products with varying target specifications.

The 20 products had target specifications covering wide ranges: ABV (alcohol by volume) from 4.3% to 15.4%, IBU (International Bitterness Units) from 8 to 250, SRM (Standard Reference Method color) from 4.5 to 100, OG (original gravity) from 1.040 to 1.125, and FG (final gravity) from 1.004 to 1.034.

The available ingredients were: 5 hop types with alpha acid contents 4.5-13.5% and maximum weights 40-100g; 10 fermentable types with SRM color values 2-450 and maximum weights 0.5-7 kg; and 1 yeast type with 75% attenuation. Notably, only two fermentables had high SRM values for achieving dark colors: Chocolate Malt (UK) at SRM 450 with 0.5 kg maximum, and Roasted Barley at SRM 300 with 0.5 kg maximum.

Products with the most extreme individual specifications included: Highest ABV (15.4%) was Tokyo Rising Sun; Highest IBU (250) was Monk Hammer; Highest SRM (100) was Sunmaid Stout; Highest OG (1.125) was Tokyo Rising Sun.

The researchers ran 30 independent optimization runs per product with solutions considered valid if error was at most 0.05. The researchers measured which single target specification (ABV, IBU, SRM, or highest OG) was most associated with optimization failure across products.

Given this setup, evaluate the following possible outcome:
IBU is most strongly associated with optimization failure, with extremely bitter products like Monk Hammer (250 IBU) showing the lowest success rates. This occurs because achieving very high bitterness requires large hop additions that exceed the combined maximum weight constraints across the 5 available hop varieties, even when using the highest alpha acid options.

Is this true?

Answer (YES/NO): NO